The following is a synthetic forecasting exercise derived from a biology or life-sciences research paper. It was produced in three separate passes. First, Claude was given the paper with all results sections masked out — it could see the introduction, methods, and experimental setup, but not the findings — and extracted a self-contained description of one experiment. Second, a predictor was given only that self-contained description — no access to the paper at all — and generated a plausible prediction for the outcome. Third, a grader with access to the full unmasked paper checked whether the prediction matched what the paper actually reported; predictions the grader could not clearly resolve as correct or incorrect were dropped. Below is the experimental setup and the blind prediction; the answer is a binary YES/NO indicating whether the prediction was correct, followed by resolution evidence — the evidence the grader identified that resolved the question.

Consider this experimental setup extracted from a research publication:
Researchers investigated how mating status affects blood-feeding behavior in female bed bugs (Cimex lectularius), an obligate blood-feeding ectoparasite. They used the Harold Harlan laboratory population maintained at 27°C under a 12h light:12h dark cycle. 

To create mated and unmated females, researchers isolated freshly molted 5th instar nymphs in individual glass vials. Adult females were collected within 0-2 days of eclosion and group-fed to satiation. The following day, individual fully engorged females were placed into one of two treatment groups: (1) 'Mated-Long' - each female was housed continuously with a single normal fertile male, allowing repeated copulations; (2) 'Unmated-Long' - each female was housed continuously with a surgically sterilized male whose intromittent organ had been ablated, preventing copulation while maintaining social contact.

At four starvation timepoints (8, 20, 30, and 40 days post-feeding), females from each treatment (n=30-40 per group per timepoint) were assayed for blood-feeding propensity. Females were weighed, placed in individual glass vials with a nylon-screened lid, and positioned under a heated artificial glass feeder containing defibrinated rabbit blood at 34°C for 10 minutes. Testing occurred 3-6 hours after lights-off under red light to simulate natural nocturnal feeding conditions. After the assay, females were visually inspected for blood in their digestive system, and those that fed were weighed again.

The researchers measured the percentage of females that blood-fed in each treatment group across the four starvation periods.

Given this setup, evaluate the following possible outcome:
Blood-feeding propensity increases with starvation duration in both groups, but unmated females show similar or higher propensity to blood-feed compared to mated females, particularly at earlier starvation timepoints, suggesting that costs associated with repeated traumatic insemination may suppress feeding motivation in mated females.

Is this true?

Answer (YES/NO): NO